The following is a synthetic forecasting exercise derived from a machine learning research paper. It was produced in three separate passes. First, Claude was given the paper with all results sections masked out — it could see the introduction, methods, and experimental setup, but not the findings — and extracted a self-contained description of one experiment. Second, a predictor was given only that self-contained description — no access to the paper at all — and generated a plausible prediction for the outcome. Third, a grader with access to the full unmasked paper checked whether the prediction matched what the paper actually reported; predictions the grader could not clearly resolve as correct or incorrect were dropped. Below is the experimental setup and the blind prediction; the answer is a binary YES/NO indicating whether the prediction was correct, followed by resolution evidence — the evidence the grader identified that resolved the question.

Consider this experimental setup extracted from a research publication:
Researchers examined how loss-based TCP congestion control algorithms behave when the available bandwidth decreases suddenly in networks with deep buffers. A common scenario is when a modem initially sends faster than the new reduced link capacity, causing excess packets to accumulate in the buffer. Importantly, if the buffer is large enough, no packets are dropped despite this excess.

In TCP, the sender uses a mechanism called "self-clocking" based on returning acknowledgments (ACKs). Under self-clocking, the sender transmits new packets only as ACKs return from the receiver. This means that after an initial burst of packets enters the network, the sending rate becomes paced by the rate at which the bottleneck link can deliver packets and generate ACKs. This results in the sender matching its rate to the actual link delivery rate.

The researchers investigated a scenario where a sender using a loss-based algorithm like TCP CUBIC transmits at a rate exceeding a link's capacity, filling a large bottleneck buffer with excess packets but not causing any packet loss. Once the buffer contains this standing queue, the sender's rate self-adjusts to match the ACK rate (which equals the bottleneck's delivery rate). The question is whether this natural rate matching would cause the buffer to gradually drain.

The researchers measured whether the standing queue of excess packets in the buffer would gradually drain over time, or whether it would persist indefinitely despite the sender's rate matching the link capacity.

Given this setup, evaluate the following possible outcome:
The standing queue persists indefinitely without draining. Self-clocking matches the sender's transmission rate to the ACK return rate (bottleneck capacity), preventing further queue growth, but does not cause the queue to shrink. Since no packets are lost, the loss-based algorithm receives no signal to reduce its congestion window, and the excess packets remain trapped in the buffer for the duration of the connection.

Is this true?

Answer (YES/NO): YES